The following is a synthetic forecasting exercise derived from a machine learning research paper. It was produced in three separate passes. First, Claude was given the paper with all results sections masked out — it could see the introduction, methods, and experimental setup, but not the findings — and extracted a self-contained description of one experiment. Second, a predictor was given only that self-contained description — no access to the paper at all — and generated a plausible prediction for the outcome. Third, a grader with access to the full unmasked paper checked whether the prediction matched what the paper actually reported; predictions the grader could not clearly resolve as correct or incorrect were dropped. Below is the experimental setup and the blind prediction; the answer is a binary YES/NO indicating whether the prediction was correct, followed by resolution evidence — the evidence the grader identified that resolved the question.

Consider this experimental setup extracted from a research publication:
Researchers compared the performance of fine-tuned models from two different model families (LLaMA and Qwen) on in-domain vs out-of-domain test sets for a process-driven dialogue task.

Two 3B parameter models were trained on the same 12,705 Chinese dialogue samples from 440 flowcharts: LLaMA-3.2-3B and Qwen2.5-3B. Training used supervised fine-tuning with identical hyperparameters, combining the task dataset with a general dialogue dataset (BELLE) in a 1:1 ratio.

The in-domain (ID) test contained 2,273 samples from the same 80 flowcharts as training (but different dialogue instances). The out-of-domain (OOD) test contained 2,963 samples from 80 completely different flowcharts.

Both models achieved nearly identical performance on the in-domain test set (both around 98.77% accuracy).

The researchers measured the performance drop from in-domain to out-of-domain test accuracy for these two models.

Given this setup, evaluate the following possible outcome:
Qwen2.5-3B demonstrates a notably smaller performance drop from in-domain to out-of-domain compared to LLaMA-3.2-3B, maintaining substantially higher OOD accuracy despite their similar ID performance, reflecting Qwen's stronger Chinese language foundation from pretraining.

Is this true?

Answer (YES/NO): NO